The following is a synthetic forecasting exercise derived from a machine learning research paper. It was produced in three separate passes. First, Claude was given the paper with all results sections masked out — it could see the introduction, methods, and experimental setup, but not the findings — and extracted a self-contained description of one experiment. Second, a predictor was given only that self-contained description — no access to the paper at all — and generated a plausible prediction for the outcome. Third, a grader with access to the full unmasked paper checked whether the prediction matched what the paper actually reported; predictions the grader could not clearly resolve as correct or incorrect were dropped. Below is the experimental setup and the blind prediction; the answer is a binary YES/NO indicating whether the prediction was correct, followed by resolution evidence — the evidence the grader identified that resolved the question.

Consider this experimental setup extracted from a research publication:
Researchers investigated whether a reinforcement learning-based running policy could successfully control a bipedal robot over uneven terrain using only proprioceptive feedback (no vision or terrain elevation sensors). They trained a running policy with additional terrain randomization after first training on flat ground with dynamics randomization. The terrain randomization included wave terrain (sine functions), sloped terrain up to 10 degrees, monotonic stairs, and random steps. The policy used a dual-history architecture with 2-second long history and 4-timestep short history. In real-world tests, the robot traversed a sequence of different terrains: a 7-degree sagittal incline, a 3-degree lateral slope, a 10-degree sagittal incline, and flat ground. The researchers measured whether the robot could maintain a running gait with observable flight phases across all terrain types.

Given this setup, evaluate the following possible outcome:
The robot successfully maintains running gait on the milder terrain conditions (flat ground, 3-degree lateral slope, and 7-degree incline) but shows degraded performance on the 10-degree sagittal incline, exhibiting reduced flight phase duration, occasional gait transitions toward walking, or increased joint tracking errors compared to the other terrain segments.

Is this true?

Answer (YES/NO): NO